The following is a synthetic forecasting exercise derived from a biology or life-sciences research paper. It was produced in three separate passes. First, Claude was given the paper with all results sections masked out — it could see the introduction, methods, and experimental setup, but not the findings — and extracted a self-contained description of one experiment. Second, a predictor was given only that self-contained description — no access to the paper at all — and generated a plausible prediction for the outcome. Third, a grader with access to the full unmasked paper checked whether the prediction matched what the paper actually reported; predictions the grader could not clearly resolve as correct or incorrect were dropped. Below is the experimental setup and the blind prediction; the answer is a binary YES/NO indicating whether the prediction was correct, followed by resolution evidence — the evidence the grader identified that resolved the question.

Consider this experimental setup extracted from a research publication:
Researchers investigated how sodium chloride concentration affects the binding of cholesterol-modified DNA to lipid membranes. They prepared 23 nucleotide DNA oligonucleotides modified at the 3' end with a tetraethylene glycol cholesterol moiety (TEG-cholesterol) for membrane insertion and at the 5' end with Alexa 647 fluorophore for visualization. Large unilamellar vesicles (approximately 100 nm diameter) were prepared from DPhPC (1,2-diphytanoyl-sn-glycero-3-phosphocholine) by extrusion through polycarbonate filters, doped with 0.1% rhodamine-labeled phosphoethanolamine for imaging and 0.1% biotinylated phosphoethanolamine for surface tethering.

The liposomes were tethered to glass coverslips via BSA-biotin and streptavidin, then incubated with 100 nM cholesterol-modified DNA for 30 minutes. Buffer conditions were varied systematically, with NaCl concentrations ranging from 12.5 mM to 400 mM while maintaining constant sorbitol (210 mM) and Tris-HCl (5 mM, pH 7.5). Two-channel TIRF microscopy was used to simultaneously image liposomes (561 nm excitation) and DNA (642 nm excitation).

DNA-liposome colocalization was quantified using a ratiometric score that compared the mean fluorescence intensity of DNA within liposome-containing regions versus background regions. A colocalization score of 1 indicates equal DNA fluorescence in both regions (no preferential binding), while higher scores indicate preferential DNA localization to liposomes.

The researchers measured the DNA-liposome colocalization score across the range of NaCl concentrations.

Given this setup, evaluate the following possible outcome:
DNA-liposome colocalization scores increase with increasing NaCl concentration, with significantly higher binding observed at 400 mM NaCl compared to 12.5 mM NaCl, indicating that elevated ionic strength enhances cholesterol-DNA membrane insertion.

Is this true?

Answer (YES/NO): NO